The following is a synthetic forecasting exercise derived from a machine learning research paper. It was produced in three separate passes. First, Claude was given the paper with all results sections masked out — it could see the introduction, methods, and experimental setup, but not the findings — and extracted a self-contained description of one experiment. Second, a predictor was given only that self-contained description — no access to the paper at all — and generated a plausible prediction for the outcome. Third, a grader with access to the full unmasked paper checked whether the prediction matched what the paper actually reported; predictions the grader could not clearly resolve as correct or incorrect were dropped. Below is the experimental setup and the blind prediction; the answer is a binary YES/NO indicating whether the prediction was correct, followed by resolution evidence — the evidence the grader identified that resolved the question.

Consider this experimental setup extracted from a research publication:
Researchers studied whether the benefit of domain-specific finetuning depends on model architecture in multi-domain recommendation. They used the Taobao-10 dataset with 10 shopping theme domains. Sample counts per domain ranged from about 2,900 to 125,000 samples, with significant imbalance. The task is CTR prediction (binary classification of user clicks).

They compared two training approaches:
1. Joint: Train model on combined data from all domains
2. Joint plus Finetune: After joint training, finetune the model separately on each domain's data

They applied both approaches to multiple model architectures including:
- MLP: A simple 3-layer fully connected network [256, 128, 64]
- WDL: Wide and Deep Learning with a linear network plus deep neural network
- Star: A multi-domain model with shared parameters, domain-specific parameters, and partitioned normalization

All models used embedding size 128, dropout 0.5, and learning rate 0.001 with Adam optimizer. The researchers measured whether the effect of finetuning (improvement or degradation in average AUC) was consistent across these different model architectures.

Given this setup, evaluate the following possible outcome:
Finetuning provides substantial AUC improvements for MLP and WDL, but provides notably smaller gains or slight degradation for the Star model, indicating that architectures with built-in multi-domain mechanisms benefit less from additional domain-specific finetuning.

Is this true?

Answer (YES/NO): NO